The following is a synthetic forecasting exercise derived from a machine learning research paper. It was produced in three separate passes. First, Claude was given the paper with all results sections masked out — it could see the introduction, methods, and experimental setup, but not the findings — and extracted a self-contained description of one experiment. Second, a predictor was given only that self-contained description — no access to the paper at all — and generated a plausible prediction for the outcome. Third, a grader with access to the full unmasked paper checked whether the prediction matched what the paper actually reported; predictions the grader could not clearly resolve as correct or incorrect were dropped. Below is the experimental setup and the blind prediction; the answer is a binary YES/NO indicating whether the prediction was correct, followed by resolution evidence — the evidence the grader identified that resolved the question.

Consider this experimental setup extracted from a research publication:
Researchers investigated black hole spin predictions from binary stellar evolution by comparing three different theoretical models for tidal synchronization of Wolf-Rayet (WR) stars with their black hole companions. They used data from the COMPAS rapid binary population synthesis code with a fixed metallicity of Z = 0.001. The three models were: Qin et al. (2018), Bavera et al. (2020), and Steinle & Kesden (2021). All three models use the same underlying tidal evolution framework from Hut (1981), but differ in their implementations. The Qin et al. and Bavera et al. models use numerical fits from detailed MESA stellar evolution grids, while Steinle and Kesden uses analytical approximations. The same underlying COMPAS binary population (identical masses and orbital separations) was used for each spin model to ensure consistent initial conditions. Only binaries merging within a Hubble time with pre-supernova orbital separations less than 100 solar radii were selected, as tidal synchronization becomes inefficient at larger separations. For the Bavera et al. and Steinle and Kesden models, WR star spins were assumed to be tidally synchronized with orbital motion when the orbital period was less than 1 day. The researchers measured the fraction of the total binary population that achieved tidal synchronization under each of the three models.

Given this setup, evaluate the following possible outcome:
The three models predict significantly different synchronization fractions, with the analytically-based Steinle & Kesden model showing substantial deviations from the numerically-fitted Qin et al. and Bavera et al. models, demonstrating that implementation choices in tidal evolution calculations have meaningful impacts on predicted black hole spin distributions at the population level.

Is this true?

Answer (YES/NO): YES